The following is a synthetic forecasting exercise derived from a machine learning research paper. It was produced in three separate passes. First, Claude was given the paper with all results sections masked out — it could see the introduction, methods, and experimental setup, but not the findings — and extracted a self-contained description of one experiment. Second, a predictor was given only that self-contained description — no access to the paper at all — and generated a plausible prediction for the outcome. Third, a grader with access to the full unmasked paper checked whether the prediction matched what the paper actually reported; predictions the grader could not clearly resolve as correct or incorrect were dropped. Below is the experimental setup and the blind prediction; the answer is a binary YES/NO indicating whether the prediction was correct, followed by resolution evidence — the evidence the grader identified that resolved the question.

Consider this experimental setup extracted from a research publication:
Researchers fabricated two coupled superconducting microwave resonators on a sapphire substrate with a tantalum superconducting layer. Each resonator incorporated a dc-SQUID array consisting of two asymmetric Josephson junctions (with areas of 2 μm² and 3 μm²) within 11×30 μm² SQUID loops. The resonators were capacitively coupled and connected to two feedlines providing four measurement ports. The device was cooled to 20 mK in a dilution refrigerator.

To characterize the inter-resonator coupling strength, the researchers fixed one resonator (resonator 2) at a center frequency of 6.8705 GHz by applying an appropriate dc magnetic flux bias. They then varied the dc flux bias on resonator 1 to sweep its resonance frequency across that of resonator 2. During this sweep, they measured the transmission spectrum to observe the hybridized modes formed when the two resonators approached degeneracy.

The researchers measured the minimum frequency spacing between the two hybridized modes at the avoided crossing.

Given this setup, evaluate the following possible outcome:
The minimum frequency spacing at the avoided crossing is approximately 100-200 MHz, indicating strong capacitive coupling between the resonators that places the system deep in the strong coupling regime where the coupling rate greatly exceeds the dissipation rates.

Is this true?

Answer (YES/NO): NO